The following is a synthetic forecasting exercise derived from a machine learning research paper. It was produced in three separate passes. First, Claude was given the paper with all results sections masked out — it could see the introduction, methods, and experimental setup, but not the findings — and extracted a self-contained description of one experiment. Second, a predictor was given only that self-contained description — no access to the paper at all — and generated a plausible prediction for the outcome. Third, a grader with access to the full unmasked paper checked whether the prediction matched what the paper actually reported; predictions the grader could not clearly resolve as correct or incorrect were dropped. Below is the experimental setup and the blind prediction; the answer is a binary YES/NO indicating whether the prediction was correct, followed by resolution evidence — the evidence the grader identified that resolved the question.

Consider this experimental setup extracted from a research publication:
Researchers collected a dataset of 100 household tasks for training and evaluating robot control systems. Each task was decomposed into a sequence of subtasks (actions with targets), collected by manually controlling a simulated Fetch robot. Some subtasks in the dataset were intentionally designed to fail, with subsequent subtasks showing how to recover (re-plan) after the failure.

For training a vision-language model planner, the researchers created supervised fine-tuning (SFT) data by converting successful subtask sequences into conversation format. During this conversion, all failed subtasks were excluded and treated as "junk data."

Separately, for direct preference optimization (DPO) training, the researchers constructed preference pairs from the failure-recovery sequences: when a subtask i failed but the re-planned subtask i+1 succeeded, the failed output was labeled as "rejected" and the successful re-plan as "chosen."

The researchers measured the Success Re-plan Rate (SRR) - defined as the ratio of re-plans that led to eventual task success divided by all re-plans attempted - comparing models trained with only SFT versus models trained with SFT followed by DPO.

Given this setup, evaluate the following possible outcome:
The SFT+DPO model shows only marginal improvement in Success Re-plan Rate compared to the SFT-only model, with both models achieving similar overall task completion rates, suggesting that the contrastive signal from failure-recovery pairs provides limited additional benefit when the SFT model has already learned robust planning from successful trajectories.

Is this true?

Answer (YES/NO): NO